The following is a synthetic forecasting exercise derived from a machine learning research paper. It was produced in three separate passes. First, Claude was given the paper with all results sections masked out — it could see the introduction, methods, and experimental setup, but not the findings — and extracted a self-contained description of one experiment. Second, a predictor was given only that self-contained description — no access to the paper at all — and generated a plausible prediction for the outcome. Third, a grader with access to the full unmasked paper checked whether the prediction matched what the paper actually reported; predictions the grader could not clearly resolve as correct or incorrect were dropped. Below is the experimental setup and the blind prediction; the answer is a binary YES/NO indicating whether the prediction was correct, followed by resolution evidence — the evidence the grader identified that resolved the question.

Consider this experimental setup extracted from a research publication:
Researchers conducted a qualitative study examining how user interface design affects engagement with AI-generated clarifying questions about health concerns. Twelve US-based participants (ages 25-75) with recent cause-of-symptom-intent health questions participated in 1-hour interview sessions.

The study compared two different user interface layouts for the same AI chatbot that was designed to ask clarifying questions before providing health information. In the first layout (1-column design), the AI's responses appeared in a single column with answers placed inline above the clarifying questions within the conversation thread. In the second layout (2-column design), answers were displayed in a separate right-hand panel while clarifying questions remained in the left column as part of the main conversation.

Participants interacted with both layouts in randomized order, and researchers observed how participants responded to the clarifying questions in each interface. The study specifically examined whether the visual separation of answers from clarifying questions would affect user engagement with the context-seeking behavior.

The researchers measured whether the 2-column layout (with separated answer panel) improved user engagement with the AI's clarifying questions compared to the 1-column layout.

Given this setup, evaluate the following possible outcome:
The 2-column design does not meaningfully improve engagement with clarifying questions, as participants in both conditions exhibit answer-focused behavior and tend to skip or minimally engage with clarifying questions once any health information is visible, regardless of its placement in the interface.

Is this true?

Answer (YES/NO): NO